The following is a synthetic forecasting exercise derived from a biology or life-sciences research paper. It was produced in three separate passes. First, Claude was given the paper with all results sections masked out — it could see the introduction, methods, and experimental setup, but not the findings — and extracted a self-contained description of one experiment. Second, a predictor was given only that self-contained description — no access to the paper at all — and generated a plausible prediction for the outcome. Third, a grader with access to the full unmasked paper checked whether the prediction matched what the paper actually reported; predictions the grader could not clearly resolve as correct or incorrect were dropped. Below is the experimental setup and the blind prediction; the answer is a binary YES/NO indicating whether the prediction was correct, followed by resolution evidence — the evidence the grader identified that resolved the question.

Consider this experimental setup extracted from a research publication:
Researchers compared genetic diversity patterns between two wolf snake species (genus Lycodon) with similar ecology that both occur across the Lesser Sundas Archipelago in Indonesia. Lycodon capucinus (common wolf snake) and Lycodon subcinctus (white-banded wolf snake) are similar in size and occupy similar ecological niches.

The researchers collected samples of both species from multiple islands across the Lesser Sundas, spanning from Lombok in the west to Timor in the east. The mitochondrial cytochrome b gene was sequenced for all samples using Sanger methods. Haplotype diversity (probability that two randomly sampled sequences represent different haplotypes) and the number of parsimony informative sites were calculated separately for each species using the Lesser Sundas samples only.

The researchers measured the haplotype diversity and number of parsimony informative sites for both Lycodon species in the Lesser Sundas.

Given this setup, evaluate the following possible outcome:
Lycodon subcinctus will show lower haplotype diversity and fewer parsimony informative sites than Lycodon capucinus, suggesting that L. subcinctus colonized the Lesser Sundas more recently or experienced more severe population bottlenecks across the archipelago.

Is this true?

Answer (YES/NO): YES